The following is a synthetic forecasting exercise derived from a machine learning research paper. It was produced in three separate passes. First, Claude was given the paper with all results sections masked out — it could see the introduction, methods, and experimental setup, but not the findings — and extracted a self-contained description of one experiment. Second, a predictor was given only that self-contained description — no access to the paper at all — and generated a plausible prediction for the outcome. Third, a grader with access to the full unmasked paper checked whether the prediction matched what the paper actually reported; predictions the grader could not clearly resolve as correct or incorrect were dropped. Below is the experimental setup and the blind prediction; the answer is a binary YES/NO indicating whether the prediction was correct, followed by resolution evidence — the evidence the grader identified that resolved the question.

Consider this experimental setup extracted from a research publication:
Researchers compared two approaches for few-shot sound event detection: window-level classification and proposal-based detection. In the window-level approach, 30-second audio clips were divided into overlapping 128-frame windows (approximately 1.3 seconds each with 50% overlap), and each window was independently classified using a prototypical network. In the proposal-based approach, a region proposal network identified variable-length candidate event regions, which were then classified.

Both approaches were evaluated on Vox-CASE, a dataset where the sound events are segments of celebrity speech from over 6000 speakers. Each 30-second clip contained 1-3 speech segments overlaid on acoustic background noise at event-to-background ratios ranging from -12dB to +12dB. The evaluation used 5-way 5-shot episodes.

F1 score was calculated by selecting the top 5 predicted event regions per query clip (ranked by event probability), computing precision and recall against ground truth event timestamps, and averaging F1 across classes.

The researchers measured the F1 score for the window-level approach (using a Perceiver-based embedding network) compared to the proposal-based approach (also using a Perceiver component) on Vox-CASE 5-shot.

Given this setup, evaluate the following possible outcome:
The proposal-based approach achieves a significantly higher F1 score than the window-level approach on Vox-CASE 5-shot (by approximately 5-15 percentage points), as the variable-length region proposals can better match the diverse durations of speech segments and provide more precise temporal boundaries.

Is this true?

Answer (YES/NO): NO